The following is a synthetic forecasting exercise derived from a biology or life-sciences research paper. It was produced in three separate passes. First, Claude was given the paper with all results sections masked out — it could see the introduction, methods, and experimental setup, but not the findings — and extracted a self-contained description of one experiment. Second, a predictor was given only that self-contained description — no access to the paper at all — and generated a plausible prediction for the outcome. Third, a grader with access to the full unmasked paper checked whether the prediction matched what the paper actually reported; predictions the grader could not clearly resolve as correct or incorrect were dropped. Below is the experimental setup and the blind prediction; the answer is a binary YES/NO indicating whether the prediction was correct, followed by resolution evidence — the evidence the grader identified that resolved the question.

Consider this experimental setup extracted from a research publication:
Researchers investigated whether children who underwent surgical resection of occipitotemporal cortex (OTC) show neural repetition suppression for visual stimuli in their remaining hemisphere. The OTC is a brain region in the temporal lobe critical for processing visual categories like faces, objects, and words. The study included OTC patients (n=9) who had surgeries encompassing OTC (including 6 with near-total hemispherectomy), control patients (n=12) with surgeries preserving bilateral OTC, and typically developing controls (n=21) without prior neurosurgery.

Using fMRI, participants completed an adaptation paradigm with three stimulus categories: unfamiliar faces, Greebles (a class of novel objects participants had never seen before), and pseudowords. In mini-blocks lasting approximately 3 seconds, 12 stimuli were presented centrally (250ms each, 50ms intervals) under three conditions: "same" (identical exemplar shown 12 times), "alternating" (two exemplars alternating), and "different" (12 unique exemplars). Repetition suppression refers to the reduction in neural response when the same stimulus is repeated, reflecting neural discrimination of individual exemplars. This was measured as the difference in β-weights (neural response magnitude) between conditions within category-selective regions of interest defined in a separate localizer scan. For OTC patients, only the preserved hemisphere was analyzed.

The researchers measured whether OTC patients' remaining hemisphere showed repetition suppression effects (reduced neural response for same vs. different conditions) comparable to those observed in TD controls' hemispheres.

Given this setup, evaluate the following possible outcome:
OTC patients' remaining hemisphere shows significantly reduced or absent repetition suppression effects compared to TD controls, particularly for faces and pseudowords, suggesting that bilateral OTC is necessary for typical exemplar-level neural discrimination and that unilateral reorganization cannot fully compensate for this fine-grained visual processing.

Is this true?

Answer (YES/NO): NO